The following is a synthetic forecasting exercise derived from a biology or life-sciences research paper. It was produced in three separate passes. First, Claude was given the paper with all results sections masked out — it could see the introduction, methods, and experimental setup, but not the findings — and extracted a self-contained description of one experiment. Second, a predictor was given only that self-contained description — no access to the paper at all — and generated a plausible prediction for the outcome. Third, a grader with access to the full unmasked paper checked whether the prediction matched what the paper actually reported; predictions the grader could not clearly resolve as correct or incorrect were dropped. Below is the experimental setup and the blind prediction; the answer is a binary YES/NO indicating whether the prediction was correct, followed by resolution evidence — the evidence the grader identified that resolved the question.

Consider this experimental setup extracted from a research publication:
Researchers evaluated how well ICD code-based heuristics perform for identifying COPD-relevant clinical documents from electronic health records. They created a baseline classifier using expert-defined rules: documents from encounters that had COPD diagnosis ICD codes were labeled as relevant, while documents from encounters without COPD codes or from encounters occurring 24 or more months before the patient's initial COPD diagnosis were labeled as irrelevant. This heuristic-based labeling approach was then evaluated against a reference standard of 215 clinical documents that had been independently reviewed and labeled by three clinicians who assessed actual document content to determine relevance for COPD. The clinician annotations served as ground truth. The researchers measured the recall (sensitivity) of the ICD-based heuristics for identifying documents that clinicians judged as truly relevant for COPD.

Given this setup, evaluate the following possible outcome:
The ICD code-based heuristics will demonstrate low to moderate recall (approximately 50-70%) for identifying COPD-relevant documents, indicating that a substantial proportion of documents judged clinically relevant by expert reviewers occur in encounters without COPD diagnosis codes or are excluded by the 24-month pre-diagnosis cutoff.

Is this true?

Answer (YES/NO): NO